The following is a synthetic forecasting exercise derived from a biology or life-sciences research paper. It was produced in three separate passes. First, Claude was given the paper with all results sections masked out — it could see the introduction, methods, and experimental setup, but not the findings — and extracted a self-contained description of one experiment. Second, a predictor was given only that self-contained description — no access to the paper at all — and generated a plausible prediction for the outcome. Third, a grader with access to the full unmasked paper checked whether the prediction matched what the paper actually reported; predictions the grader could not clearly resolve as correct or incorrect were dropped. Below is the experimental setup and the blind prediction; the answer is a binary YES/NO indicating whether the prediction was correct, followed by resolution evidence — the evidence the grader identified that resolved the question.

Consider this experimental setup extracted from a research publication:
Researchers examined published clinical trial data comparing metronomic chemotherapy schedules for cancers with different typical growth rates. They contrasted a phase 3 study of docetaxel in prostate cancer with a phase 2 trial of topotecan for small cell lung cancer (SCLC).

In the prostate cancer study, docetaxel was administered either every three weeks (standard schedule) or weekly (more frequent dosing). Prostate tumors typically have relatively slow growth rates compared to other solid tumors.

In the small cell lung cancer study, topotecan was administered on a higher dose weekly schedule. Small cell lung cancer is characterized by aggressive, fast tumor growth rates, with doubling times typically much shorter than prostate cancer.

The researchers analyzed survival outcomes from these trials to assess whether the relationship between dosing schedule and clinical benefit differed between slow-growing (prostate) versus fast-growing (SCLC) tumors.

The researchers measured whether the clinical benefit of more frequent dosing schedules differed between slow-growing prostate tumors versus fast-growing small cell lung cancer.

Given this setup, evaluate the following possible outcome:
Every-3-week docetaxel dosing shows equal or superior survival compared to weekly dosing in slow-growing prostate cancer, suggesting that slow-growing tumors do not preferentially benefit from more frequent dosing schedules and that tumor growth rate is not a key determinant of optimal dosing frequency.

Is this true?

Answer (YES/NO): NO